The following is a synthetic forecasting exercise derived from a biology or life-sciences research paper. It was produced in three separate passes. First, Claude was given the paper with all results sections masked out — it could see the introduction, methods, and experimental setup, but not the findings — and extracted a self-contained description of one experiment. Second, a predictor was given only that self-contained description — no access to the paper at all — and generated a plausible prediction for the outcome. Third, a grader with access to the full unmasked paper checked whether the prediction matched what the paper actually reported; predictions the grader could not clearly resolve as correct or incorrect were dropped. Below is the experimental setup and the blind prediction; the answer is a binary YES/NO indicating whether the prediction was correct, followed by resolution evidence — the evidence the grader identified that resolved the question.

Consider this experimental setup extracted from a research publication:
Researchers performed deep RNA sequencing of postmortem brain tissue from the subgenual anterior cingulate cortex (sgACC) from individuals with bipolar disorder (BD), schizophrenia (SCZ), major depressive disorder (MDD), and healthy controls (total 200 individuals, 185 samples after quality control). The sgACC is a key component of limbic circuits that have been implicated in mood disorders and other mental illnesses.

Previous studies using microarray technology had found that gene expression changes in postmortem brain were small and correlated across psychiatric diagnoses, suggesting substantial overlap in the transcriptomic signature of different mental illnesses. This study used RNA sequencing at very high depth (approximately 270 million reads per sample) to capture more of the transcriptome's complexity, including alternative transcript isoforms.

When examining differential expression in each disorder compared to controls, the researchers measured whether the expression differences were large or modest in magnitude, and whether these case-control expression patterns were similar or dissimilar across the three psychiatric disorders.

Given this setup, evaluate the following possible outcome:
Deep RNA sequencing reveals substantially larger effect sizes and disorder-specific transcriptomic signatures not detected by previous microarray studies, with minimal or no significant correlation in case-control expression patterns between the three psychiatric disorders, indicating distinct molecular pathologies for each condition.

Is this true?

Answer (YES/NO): NO